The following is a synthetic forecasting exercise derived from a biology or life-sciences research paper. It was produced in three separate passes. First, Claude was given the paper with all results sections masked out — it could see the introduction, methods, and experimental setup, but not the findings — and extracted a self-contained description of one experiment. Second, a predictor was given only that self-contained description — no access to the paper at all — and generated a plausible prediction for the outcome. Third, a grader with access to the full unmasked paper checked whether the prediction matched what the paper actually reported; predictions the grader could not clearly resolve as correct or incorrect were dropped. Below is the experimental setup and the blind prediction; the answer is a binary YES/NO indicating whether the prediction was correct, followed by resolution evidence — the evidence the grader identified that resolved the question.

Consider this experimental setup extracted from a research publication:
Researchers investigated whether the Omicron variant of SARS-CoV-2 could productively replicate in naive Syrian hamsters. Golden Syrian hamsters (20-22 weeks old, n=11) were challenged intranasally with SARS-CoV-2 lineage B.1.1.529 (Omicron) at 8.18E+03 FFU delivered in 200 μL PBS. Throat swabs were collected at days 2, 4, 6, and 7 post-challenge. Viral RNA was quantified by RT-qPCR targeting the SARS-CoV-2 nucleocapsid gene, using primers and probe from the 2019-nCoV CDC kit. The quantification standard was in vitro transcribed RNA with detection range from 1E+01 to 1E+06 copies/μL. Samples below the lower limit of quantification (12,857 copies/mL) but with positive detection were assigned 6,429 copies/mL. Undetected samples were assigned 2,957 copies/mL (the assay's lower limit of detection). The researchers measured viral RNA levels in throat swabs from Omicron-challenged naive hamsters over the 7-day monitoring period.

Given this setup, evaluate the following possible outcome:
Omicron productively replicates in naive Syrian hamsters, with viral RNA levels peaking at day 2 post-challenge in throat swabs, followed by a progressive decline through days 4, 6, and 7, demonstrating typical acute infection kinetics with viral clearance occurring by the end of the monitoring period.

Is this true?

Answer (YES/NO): NO